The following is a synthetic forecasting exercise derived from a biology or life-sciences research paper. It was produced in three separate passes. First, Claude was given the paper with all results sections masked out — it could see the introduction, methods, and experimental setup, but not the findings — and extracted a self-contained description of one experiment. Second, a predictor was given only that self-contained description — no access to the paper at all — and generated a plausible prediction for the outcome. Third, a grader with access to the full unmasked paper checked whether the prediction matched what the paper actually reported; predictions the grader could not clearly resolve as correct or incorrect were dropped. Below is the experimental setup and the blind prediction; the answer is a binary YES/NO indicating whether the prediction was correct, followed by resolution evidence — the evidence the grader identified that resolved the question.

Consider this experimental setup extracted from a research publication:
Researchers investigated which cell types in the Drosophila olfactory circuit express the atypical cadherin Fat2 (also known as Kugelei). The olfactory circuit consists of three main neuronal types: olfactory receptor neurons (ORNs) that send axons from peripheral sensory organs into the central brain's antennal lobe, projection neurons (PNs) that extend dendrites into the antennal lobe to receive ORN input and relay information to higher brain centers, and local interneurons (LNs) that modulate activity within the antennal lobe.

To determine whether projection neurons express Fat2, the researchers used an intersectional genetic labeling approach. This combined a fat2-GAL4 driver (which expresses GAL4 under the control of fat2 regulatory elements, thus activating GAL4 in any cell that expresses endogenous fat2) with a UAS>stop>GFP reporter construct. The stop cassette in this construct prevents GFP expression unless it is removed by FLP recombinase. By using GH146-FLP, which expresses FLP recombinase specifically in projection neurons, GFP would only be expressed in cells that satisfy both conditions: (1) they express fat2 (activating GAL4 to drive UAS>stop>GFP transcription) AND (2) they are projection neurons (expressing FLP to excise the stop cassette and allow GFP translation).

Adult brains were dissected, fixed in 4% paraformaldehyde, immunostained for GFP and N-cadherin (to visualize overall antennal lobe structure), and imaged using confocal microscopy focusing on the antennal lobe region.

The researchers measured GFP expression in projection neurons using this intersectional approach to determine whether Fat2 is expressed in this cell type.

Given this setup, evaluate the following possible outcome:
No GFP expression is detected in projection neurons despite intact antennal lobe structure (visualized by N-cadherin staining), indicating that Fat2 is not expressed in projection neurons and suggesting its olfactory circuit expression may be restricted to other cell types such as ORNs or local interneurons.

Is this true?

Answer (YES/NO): NO